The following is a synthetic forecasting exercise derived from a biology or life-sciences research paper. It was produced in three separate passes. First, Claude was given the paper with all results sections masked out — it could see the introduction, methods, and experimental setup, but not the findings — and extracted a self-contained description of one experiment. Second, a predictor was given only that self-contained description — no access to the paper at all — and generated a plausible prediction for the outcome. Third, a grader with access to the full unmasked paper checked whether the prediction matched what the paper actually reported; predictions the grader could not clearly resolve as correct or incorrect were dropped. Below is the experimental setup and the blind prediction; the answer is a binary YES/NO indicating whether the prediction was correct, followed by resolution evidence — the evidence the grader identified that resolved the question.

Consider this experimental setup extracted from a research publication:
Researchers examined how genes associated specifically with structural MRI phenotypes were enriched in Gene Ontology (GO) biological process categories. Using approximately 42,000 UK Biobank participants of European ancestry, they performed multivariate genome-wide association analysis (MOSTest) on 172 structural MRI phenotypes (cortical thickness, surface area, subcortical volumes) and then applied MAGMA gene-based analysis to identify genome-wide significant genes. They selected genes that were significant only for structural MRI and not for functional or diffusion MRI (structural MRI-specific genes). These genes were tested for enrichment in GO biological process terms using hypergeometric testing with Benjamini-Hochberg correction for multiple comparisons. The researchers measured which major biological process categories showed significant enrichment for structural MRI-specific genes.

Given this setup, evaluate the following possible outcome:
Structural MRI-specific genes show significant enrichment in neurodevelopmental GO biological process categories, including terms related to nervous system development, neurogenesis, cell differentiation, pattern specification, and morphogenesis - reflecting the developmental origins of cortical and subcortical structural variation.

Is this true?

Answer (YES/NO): YES